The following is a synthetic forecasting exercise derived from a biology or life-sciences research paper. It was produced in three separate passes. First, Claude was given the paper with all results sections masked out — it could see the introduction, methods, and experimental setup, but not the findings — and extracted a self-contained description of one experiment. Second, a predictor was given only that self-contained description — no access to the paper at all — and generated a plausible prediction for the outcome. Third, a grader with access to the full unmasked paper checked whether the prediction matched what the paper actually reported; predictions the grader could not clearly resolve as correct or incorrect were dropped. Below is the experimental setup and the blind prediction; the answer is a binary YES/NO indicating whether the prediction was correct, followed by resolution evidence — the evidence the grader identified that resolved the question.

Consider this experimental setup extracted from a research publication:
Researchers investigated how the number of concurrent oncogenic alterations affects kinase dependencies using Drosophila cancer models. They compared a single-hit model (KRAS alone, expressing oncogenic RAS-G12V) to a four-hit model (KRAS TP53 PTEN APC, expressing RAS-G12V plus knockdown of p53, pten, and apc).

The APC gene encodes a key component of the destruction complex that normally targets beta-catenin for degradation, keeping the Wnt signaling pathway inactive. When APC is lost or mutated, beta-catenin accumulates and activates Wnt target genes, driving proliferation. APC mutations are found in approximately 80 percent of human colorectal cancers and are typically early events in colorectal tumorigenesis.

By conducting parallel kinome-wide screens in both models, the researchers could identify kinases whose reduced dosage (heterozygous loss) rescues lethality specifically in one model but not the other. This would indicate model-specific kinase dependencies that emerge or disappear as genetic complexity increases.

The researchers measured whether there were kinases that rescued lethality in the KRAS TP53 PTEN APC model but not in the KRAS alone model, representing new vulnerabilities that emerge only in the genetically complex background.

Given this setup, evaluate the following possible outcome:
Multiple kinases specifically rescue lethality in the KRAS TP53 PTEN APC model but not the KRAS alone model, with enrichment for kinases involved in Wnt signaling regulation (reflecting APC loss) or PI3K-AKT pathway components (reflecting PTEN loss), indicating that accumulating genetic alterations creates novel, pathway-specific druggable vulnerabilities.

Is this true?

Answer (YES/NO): NO